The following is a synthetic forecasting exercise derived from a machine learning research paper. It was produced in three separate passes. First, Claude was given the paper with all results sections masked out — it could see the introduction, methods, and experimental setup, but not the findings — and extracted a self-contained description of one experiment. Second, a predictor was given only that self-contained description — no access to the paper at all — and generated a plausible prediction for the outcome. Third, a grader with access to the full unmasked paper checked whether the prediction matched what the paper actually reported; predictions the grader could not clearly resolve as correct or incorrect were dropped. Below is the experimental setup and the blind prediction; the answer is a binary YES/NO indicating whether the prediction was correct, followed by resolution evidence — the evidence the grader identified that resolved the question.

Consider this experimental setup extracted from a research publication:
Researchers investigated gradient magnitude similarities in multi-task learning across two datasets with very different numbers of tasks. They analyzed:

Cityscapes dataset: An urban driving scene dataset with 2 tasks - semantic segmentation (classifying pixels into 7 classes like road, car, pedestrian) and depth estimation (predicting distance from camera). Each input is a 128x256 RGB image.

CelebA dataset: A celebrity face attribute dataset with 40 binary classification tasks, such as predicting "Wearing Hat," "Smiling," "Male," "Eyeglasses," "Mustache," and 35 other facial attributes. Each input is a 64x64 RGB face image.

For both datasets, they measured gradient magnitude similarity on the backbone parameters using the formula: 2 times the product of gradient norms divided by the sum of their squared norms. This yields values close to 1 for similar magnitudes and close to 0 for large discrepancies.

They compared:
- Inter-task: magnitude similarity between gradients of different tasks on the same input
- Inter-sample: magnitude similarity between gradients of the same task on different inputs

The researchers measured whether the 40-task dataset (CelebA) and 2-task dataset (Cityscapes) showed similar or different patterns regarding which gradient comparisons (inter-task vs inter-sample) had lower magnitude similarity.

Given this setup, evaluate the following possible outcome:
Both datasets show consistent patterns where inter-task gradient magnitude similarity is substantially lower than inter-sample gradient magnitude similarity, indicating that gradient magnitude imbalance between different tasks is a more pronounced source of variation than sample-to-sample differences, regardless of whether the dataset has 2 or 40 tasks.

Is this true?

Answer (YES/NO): YES